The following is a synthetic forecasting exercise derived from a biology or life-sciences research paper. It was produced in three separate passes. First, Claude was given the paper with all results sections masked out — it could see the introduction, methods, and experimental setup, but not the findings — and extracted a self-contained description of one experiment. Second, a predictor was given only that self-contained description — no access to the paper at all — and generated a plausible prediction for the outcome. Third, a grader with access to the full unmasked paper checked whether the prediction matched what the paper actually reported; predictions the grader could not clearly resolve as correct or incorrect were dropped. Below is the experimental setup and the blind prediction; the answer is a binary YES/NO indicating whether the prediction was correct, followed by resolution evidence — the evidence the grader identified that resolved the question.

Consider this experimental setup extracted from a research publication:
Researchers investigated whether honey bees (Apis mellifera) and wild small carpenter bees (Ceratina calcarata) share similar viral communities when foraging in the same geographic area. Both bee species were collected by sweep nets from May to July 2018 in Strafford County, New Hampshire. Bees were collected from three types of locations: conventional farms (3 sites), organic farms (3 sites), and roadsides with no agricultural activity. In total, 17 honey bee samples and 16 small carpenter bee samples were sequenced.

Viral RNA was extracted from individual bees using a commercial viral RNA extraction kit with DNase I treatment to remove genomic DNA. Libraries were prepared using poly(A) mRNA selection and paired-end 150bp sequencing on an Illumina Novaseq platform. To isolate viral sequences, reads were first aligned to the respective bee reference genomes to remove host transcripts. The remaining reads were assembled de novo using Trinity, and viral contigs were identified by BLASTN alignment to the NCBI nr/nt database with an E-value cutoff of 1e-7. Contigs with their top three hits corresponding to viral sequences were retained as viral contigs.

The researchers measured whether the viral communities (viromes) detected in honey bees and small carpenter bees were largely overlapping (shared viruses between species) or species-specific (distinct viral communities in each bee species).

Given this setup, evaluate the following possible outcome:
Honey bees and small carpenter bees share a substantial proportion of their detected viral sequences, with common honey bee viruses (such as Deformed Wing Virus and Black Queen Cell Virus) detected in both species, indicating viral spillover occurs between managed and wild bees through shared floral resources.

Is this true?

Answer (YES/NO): NO